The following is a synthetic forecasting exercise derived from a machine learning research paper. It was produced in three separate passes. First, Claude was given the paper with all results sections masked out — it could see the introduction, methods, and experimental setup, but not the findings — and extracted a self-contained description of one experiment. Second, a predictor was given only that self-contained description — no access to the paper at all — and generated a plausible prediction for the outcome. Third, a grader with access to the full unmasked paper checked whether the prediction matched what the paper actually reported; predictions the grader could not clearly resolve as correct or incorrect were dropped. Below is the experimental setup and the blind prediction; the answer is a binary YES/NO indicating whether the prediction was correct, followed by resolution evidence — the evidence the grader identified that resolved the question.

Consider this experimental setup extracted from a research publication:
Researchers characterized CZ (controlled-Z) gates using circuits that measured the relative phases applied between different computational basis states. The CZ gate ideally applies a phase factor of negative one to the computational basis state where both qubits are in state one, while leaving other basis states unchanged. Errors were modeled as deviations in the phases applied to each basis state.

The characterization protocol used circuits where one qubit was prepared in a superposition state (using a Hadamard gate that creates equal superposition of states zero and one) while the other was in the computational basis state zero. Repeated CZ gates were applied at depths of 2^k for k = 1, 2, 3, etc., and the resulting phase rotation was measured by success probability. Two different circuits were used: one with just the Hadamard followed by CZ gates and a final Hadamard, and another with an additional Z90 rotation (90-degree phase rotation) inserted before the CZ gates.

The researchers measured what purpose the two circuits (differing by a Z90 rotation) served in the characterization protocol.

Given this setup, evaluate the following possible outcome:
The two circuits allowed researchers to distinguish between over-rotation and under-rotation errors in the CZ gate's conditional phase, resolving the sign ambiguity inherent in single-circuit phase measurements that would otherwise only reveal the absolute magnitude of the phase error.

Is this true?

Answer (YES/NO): NO